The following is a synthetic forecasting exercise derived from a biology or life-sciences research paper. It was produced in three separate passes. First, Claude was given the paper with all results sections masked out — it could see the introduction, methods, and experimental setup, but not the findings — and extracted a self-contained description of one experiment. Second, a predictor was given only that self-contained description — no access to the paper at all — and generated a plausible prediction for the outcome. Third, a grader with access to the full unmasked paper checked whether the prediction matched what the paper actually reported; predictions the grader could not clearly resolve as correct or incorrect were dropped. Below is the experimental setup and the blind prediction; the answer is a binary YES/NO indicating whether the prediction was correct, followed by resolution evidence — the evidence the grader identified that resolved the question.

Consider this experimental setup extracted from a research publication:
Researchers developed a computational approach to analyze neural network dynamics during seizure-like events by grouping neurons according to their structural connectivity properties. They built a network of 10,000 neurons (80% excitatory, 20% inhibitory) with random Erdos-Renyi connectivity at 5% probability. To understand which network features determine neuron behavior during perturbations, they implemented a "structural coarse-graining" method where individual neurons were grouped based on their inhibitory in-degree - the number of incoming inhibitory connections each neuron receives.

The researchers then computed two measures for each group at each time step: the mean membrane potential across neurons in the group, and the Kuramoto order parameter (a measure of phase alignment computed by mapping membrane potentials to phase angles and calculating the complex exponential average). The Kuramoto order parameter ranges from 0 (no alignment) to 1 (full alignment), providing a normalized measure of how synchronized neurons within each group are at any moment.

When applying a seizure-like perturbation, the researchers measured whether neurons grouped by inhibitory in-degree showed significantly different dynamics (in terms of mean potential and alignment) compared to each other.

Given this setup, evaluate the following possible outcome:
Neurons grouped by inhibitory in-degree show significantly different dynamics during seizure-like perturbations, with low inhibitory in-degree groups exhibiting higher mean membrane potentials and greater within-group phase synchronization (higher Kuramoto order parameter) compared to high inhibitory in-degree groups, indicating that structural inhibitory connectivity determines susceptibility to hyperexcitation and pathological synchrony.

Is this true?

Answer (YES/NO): NO